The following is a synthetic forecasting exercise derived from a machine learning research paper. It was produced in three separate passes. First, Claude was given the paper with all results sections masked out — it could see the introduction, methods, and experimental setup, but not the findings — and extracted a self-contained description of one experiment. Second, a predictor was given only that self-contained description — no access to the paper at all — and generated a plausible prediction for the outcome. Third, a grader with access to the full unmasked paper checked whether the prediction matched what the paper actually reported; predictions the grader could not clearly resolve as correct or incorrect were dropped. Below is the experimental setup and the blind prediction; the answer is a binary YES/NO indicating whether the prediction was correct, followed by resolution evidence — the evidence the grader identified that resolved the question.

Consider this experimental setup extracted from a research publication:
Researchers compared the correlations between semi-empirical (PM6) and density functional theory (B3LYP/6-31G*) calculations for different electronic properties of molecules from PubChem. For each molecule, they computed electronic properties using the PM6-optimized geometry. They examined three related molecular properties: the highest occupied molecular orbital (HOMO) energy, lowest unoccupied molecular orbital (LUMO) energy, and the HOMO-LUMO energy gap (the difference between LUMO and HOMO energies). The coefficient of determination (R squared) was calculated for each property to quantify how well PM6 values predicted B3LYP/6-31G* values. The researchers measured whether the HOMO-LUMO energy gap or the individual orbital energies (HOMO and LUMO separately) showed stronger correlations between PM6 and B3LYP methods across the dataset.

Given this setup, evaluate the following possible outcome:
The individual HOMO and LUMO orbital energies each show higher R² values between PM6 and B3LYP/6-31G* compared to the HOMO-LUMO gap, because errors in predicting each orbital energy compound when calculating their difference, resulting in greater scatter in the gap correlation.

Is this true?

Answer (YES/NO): YES